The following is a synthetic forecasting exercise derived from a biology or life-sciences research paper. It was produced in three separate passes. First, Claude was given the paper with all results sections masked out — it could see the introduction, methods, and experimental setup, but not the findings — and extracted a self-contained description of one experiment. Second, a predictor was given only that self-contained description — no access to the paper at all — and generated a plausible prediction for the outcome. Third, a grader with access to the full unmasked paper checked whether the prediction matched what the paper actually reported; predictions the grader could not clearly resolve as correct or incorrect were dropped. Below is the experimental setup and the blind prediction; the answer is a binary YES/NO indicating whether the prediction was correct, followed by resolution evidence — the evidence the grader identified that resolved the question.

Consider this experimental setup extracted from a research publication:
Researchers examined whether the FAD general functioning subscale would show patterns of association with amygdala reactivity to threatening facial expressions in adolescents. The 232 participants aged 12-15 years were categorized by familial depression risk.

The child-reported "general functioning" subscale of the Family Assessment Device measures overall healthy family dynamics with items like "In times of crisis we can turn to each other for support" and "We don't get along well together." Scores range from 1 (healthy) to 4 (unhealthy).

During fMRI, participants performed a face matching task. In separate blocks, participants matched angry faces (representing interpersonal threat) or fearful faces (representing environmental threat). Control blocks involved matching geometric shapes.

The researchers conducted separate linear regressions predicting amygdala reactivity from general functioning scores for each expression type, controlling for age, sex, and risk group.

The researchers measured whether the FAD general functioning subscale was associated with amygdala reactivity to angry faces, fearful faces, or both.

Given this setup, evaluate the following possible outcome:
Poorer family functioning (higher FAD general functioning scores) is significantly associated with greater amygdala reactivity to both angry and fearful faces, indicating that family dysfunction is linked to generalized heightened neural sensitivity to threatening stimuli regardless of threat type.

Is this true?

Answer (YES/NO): NO